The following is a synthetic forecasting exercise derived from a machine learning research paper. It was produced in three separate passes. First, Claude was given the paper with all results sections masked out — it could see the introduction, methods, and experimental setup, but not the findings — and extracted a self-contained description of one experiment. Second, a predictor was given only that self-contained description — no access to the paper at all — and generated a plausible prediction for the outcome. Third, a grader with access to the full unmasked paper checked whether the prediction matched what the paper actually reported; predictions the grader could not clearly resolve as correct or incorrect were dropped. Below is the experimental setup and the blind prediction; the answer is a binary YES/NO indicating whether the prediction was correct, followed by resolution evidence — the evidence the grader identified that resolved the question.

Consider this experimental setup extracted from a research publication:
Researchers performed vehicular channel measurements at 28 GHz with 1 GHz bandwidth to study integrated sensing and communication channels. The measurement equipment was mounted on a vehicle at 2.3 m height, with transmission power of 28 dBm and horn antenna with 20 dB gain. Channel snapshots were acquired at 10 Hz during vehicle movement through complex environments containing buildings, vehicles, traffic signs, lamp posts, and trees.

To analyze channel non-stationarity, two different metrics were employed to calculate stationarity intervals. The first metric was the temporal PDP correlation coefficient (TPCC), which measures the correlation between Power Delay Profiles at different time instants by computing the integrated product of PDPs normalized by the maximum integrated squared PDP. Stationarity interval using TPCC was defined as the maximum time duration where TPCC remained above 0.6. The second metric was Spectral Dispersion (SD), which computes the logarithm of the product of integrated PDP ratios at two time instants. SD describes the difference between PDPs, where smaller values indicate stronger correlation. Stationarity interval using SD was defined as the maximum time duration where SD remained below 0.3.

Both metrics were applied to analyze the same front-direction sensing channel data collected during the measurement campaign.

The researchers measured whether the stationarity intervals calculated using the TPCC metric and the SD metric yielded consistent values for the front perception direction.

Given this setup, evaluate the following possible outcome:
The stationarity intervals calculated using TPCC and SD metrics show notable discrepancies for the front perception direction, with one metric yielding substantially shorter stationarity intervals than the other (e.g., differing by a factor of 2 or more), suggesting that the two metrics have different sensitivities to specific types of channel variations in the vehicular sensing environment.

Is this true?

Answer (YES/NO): NO